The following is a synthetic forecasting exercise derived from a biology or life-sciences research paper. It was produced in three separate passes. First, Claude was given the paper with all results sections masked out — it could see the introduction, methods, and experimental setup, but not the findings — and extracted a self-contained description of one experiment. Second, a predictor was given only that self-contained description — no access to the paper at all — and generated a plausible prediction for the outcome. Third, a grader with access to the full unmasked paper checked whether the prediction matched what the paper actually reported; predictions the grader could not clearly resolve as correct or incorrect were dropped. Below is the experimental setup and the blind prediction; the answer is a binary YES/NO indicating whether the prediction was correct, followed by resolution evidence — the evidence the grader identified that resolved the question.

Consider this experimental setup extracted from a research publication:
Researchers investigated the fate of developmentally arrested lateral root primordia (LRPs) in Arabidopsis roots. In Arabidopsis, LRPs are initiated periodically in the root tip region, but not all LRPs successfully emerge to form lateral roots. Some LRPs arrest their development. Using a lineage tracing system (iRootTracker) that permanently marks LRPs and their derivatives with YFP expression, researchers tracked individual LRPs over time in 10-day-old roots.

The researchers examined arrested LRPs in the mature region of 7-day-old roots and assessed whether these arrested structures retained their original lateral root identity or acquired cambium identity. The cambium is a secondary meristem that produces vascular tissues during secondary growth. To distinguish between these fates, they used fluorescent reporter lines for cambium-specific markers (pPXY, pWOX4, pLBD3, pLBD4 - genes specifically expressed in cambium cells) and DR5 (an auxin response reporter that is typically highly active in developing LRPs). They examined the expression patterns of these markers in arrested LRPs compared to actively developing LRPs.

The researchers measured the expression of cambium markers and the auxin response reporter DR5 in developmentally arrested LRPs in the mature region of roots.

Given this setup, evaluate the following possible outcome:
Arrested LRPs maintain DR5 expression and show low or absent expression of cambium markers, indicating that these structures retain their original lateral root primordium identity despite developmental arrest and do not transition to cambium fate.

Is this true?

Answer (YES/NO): NO